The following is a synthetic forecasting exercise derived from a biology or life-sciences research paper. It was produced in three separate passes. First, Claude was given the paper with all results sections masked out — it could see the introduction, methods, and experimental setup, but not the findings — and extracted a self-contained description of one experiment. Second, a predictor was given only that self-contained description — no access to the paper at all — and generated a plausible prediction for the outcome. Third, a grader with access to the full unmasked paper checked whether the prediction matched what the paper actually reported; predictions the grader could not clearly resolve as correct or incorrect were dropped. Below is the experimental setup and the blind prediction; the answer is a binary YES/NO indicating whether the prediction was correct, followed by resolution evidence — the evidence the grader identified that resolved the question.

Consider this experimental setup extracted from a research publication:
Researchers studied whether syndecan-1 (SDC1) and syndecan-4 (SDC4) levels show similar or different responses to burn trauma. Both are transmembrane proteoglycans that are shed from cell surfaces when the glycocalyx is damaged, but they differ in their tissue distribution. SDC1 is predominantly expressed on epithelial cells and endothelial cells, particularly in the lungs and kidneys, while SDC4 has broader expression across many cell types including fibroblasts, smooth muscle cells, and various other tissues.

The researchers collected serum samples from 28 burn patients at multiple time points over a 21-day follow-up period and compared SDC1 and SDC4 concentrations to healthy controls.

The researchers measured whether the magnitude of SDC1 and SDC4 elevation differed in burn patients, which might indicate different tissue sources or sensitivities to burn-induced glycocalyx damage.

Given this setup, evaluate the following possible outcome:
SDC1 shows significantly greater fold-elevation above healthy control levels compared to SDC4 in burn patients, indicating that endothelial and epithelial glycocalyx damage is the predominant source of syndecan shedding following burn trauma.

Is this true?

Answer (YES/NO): YES